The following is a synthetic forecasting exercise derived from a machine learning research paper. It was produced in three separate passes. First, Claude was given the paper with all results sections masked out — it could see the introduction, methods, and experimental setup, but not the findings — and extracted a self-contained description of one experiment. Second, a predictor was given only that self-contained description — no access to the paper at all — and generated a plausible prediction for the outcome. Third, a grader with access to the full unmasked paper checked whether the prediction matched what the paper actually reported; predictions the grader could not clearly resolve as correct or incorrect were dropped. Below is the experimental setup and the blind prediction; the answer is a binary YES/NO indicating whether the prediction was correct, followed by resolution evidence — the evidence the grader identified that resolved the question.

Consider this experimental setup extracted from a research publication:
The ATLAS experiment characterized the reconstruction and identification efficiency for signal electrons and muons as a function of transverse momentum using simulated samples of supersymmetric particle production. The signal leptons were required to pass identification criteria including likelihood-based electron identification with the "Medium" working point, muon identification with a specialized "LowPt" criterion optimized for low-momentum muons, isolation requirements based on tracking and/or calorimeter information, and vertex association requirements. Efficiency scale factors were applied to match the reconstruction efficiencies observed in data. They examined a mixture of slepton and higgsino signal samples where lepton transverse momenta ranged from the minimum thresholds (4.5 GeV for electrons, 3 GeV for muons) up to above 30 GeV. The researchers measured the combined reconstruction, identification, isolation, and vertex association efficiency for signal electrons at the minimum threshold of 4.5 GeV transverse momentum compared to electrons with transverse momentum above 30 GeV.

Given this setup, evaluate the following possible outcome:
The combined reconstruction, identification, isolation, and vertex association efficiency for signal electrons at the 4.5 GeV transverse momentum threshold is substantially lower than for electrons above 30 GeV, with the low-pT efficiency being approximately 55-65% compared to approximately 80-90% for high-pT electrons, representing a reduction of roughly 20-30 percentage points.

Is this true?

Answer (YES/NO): NO